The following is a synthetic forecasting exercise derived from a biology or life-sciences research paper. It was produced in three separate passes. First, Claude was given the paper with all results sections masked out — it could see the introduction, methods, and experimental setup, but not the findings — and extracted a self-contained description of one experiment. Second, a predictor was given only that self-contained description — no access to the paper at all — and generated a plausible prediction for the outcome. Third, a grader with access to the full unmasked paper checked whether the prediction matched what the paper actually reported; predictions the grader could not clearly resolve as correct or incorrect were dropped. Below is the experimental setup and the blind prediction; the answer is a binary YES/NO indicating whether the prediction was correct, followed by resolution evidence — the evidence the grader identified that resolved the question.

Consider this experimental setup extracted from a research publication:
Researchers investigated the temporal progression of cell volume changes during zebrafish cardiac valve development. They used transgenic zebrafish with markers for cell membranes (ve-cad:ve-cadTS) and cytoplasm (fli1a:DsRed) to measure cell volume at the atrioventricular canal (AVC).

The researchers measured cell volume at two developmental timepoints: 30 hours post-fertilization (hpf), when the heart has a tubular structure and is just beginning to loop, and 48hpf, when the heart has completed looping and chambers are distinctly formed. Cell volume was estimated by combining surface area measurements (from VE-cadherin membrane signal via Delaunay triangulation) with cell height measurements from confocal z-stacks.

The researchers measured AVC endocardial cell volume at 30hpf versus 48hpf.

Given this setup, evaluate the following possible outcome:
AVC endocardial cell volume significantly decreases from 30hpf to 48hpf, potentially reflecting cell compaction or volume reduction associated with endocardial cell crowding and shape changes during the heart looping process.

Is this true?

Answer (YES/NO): YES